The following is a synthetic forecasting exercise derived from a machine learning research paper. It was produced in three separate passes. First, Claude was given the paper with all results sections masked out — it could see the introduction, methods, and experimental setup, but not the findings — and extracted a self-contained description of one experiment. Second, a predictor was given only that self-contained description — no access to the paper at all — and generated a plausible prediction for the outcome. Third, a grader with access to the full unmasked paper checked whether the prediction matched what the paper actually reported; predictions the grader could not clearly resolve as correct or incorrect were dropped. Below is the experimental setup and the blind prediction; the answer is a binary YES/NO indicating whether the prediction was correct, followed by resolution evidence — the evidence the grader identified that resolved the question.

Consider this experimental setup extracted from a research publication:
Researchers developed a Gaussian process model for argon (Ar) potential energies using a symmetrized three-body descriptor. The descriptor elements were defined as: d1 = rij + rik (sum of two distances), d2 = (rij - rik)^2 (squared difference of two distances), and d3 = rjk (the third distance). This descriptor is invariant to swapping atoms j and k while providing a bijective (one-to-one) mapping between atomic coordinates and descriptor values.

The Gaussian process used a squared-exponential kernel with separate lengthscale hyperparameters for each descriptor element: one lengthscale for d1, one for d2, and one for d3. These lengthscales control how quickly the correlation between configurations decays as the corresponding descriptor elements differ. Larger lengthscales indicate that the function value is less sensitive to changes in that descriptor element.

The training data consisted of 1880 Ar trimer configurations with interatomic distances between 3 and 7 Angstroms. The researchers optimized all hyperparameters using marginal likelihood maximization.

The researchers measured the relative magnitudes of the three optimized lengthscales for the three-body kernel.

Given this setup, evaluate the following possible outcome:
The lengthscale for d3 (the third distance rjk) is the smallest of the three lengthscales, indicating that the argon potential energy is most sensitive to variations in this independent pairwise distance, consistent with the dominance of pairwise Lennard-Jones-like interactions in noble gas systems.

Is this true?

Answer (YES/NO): NO